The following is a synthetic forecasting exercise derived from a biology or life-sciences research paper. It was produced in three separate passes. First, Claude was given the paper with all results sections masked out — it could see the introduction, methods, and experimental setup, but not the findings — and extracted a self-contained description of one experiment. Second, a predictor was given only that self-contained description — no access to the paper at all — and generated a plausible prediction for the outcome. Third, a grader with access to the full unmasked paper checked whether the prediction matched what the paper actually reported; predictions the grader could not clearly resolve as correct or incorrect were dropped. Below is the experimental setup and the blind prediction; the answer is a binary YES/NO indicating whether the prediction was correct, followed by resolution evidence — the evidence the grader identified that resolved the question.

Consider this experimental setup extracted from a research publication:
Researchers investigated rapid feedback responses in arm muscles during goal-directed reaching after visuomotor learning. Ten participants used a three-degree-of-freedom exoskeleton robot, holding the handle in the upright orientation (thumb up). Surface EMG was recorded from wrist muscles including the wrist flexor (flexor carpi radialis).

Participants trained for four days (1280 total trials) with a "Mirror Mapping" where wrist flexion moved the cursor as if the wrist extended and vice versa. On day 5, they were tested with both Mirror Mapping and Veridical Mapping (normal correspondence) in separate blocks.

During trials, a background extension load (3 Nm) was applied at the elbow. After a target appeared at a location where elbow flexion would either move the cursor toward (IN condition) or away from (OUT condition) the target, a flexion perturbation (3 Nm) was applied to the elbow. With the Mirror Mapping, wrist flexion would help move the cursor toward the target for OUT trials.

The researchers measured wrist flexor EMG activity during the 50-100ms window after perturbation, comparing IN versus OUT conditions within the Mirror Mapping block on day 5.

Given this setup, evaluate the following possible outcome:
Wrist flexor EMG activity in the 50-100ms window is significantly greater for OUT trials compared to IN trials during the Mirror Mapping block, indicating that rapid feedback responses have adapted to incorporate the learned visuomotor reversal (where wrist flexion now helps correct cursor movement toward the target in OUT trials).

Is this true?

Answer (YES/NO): YES